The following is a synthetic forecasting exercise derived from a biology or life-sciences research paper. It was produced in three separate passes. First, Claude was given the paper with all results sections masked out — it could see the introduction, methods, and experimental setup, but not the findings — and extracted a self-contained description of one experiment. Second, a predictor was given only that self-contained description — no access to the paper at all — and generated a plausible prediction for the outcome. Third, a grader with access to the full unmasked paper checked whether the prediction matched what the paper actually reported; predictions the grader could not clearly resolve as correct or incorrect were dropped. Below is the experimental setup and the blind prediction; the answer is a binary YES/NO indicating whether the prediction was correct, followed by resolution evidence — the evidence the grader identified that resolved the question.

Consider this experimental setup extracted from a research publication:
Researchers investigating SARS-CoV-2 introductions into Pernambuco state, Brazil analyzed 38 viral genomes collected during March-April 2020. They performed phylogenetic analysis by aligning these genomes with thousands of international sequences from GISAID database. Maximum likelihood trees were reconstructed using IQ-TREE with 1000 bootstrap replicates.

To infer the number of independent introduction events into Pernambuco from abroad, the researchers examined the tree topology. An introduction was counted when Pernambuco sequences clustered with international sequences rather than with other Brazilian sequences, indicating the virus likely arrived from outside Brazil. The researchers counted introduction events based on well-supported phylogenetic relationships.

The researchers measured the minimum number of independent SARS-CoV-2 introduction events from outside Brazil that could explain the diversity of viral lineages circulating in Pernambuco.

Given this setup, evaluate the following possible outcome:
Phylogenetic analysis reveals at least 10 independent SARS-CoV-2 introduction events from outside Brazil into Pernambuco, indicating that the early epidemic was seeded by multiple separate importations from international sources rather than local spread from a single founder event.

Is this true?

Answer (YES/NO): NO